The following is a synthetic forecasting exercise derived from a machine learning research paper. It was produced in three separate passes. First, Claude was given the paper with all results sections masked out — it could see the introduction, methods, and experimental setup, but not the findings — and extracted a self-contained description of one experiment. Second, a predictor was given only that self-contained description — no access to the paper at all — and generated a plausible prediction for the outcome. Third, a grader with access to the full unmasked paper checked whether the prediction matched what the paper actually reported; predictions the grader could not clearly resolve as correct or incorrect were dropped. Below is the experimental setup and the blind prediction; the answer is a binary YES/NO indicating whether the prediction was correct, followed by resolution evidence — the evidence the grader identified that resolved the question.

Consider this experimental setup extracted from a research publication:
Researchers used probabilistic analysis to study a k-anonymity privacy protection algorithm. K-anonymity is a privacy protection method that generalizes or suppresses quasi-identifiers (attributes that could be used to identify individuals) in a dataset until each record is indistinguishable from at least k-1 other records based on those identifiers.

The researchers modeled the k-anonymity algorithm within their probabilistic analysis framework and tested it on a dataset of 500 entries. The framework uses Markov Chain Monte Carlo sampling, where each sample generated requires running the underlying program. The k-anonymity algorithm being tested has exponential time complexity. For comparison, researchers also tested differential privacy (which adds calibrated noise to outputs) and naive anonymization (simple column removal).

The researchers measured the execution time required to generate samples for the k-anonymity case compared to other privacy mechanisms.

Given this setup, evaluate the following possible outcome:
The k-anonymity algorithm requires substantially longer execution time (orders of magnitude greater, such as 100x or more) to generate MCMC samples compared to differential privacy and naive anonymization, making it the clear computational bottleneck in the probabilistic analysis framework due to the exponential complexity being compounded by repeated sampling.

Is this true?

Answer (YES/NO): NO